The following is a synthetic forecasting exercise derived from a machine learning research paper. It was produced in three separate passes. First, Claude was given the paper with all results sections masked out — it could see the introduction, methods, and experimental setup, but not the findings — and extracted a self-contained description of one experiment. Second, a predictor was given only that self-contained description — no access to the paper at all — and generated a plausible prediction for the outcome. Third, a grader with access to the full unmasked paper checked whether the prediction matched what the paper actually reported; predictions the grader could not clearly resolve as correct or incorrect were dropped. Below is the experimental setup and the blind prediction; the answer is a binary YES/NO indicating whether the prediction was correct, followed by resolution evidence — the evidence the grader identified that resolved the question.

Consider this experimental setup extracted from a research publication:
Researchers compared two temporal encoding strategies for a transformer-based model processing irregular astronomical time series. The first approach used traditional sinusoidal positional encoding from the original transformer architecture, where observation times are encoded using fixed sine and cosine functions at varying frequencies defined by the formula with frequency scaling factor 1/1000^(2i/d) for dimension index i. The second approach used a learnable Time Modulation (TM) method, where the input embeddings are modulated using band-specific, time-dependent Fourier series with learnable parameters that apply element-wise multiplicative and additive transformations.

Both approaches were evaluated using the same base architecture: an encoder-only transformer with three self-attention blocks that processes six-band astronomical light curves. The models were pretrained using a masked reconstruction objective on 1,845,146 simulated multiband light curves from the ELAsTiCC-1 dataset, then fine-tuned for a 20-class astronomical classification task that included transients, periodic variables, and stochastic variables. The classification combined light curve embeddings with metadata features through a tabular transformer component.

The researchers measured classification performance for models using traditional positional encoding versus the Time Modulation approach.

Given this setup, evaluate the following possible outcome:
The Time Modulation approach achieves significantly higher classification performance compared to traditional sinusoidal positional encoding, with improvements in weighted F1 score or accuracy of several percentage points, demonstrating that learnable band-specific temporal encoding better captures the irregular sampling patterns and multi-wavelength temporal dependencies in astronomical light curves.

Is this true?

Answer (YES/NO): NO